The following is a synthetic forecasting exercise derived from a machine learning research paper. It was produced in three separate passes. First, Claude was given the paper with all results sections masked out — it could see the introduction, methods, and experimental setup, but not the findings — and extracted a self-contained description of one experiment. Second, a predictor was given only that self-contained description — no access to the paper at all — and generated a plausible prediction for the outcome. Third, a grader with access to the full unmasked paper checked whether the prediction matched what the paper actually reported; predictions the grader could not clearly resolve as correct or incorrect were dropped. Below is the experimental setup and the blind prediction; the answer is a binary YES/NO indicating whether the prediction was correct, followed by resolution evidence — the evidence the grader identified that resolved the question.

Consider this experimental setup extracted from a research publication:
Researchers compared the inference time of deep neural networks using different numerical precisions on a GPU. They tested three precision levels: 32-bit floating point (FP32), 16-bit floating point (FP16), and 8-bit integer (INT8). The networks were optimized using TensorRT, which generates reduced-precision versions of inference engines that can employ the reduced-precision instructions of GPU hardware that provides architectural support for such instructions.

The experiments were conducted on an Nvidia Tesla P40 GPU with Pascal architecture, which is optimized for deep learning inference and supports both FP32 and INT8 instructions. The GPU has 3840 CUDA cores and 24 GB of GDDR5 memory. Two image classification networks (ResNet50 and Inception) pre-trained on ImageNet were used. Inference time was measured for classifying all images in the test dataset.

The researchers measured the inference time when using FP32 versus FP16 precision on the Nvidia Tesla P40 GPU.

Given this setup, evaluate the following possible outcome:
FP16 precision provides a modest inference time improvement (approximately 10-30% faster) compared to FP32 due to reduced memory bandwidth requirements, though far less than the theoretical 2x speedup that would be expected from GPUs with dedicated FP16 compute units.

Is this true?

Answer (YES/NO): NO